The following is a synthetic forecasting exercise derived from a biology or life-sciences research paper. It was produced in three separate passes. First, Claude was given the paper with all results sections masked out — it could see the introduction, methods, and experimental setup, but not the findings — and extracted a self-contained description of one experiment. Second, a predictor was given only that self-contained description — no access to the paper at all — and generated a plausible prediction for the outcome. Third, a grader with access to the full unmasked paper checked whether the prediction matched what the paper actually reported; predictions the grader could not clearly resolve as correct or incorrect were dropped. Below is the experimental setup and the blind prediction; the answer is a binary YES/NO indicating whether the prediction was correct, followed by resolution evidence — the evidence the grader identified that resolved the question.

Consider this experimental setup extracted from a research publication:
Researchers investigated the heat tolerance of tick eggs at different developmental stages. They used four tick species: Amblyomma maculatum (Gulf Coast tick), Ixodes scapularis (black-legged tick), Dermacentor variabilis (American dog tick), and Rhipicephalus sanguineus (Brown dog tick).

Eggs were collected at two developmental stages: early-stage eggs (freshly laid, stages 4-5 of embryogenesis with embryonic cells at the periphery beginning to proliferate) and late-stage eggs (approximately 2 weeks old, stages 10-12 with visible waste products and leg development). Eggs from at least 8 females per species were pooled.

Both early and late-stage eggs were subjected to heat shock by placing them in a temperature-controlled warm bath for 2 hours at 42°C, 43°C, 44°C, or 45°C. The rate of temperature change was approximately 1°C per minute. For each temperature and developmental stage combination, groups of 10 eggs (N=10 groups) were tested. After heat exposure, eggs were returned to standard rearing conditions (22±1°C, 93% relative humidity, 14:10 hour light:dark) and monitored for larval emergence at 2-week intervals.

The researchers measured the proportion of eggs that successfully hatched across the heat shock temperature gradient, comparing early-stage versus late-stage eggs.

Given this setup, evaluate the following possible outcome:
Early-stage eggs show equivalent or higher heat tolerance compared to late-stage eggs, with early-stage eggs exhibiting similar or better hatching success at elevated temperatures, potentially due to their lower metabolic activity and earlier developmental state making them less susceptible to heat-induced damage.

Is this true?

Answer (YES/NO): NO